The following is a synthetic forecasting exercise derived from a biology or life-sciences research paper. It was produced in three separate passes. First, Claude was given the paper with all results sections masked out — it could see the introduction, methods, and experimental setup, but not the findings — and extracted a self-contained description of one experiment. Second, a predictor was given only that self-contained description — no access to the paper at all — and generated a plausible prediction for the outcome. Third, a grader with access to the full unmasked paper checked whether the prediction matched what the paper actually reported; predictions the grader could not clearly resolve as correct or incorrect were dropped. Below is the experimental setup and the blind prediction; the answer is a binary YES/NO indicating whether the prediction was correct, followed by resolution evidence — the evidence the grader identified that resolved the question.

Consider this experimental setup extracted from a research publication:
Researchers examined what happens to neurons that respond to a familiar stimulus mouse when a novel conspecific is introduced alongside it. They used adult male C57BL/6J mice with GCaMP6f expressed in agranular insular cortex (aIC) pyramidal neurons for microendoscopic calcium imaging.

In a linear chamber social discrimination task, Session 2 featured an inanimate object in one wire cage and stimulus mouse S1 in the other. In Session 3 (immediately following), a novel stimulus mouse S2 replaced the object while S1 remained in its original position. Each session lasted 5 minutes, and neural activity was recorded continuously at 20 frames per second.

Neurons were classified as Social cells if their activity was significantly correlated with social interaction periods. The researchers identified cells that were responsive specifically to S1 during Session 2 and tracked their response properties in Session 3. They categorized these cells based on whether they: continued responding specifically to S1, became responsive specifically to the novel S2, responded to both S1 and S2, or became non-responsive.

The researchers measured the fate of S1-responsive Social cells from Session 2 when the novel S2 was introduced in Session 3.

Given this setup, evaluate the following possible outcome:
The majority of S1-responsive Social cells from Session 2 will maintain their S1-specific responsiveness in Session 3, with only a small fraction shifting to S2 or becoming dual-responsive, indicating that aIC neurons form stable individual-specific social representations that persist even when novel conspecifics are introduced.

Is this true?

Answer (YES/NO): NO